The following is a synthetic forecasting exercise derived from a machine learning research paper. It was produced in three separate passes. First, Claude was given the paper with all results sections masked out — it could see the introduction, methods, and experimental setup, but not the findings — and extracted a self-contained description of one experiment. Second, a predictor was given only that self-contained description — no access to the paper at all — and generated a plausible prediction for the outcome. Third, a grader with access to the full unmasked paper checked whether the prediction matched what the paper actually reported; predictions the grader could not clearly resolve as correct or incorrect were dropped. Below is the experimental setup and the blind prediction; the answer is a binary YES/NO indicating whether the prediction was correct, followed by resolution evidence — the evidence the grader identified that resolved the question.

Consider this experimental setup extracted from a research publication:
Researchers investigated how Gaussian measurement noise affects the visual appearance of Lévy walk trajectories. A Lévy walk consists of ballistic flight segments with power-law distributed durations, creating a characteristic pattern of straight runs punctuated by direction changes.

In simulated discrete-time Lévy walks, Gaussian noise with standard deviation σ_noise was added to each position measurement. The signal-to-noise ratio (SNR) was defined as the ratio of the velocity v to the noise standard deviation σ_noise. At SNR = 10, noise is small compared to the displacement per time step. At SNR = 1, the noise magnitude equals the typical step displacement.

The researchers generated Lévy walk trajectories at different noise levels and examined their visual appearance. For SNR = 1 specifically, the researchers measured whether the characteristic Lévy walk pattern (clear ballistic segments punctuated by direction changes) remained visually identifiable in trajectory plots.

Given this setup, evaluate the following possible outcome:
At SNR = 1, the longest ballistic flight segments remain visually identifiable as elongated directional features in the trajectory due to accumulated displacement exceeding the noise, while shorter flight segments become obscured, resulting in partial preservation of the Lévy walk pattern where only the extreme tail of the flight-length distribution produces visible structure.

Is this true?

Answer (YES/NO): NO